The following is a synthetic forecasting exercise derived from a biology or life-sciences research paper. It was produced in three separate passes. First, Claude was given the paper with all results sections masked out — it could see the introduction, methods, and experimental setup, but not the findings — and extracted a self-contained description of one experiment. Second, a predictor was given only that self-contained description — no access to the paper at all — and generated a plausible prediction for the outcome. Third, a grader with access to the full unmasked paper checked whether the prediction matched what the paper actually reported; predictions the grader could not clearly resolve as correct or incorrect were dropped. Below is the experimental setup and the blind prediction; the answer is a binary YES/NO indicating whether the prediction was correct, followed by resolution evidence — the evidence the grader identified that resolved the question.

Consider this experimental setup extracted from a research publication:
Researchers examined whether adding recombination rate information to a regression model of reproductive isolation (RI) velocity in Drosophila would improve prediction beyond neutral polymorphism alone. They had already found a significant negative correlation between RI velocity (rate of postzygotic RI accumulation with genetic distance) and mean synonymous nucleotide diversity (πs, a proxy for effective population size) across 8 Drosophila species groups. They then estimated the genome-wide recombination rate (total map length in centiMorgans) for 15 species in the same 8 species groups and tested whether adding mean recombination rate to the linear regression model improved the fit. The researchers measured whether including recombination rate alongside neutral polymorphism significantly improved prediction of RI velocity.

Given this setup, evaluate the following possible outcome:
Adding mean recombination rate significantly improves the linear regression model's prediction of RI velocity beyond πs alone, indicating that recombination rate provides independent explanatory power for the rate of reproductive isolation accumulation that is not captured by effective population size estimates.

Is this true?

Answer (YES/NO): NO